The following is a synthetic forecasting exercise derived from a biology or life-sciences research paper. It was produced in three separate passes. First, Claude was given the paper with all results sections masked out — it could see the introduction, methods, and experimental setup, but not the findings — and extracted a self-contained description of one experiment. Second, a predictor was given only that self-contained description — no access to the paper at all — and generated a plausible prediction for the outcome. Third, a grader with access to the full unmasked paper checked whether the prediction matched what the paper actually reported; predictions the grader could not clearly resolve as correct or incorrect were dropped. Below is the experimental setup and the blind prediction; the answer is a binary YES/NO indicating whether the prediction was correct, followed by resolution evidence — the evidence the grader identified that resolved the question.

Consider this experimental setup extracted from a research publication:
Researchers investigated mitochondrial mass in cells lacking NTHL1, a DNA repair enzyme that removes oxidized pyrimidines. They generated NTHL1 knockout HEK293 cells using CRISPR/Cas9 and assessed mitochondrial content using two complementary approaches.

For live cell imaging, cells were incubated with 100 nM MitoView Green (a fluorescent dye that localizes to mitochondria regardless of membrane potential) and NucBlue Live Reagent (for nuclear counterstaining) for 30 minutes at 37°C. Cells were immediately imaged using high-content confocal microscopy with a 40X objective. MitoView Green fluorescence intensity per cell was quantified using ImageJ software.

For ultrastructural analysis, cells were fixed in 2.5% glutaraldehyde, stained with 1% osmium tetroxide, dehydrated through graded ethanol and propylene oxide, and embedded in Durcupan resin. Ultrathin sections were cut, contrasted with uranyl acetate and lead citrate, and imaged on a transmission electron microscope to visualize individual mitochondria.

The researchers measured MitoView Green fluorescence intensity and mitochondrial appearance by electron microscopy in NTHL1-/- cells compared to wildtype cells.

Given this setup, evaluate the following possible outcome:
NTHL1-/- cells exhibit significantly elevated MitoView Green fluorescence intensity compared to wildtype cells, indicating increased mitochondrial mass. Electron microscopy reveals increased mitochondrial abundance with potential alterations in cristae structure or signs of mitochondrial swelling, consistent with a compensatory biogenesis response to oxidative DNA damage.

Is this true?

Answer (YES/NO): NO